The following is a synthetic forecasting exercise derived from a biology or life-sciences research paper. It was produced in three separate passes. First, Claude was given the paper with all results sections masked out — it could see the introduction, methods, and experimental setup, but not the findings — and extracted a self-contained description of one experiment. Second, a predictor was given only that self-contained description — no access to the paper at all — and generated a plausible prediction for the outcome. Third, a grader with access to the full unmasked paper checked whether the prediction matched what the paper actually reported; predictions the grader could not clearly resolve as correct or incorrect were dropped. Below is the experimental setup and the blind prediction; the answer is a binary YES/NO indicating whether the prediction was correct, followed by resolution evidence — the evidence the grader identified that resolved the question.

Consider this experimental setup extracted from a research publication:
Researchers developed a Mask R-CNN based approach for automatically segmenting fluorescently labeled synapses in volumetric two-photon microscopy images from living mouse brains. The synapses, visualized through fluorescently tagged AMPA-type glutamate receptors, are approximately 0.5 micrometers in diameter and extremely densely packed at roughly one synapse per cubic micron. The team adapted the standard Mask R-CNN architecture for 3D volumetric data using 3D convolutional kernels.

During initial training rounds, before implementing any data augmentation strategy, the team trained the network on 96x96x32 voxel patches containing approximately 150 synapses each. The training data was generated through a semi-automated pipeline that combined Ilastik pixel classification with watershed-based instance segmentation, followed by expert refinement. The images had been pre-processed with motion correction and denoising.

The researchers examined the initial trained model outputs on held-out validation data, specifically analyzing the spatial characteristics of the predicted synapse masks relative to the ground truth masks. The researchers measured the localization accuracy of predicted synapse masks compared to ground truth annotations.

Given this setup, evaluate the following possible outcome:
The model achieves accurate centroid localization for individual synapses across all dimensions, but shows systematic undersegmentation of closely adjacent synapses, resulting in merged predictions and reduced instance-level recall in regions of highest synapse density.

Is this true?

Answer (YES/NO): NO